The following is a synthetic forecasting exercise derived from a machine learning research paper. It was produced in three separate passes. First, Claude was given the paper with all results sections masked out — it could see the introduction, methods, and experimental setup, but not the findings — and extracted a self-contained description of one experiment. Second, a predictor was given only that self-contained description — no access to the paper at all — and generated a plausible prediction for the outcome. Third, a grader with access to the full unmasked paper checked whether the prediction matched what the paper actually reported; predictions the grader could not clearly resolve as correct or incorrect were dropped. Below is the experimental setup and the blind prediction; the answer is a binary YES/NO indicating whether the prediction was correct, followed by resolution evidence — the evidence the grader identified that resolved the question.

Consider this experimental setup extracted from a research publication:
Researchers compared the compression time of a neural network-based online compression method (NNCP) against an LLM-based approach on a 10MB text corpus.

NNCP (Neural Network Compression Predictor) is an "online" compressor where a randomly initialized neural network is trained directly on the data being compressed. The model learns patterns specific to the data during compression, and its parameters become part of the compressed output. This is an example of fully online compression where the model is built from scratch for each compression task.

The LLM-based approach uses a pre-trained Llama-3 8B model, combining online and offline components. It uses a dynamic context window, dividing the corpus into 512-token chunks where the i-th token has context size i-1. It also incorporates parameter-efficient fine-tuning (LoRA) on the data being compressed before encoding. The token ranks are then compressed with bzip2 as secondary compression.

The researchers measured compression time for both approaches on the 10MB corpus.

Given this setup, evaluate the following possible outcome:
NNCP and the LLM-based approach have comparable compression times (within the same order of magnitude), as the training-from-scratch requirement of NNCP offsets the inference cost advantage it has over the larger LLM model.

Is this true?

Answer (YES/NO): YES